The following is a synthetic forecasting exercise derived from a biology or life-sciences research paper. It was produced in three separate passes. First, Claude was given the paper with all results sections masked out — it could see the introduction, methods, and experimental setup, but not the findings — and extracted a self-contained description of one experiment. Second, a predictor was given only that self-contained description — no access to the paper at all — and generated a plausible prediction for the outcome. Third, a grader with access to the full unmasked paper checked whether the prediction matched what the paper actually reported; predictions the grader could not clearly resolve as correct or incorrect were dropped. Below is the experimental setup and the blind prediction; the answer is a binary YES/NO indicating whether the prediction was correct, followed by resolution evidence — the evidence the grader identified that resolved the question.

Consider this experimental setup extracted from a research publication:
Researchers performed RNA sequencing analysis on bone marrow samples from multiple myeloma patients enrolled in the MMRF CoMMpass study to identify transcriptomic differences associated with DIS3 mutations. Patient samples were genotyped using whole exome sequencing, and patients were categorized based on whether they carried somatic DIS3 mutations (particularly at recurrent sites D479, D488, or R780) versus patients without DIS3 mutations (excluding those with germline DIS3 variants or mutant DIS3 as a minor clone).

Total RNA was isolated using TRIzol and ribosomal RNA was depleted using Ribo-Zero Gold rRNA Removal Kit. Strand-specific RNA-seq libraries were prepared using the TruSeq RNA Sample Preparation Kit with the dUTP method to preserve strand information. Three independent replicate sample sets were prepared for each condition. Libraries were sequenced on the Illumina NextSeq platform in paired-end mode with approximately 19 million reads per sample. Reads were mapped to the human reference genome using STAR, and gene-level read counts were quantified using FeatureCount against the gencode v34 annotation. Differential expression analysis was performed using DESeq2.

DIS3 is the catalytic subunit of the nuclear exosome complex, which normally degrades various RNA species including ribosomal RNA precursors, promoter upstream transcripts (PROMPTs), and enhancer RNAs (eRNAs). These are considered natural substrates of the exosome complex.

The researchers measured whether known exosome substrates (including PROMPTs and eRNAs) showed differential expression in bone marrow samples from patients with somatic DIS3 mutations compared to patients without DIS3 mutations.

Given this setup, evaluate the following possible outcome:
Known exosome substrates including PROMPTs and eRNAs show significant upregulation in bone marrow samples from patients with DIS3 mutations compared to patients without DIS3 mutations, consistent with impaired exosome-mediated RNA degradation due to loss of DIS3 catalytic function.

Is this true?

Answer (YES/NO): YES